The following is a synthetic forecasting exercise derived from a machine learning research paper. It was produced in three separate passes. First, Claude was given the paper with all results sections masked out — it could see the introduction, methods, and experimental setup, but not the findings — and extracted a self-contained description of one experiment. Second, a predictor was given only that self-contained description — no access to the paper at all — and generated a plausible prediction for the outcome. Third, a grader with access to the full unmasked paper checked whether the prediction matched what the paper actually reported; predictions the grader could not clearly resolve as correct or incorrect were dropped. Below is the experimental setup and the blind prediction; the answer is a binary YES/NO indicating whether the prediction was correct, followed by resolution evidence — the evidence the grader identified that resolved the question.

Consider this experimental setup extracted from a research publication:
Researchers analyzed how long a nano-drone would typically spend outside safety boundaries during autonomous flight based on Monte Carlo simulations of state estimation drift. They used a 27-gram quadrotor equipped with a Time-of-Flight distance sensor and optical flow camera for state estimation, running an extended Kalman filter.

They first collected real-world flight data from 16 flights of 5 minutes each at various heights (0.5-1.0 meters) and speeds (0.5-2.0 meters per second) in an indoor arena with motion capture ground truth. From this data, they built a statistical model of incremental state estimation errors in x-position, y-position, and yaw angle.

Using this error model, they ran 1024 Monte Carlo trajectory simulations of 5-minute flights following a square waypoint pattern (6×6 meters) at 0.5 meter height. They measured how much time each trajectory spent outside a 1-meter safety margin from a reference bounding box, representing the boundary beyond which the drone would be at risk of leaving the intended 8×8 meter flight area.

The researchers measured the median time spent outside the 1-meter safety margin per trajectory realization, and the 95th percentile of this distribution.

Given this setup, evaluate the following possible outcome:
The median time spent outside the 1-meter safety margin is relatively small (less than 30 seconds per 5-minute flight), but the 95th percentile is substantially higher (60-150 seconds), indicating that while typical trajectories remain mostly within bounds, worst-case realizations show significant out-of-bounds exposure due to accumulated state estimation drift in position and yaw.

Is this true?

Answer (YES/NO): NO